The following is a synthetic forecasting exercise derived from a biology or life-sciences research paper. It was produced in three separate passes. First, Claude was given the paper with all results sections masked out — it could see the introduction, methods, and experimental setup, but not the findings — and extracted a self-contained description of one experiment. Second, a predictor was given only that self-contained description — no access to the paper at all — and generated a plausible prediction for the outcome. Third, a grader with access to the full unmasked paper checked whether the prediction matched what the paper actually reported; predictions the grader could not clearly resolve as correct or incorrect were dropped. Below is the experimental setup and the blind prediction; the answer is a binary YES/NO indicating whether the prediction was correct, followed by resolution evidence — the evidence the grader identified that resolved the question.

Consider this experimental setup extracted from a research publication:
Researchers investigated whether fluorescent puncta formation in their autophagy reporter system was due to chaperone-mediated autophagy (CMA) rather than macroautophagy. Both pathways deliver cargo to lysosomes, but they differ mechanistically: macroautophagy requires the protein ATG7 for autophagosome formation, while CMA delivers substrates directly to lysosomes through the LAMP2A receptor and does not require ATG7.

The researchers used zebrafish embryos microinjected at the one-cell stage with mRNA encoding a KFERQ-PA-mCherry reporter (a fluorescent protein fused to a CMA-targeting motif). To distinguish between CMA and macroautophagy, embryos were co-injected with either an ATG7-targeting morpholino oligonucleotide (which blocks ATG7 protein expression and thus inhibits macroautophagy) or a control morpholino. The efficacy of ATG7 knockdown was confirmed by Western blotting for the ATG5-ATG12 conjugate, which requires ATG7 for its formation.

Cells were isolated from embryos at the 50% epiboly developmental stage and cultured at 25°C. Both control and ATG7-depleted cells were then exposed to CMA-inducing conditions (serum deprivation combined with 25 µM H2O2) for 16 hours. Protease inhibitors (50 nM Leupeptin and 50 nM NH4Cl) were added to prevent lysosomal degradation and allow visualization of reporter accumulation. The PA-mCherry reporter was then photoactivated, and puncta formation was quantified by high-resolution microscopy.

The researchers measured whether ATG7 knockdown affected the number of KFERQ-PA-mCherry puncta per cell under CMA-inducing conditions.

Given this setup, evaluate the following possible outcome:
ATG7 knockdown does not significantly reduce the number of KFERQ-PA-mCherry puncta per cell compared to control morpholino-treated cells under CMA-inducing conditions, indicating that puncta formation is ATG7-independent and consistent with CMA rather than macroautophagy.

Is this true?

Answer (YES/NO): YES